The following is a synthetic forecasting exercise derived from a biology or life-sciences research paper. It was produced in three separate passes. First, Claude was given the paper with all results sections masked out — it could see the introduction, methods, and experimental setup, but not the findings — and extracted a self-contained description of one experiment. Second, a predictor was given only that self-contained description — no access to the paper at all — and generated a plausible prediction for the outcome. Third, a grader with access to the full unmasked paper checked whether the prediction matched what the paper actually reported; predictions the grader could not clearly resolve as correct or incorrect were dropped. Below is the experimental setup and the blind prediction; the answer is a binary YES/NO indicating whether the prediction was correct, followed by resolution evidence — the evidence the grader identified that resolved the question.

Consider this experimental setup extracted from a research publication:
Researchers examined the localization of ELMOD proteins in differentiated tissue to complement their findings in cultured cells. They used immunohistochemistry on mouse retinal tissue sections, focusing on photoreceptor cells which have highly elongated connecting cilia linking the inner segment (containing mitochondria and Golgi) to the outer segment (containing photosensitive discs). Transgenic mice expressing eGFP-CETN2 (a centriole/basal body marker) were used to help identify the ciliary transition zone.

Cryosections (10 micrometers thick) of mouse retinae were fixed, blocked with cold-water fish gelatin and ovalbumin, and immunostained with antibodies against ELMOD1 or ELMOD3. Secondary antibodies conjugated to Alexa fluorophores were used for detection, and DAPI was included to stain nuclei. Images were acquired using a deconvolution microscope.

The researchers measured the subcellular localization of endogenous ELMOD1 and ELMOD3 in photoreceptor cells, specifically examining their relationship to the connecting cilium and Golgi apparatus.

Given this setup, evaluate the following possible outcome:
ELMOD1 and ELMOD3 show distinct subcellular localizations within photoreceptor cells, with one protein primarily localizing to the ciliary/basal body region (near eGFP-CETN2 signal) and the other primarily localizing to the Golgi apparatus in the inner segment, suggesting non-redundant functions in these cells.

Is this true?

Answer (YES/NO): NO